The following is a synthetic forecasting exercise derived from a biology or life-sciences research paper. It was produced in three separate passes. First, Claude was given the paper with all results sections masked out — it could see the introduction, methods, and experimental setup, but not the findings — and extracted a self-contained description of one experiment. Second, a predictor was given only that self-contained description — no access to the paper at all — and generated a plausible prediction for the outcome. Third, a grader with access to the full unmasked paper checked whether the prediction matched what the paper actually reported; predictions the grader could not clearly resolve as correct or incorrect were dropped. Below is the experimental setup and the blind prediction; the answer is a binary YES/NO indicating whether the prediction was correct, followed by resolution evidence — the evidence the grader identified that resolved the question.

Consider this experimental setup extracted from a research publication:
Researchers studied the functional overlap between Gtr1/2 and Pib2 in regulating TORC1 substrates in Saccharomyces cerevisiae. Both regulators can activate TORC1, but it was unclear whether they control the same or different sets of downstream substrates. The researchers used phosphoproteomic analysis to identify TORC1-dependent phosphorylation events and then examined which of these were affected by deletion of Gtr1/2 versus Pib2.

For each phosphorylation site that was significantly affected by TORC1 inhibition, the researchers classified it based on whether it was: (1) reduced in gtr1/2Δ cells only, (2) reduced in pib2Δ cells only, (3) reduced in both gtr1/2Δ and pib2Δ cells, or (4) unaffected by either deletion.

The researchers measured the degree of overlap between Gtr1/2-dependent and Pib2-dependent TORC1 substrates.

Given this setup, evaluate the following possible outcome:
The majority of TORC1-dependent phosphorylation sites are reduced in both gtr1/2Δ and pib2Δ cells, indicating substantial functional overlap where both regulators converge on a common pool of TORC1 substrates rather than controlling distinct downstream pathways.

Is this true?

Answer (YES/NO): NO